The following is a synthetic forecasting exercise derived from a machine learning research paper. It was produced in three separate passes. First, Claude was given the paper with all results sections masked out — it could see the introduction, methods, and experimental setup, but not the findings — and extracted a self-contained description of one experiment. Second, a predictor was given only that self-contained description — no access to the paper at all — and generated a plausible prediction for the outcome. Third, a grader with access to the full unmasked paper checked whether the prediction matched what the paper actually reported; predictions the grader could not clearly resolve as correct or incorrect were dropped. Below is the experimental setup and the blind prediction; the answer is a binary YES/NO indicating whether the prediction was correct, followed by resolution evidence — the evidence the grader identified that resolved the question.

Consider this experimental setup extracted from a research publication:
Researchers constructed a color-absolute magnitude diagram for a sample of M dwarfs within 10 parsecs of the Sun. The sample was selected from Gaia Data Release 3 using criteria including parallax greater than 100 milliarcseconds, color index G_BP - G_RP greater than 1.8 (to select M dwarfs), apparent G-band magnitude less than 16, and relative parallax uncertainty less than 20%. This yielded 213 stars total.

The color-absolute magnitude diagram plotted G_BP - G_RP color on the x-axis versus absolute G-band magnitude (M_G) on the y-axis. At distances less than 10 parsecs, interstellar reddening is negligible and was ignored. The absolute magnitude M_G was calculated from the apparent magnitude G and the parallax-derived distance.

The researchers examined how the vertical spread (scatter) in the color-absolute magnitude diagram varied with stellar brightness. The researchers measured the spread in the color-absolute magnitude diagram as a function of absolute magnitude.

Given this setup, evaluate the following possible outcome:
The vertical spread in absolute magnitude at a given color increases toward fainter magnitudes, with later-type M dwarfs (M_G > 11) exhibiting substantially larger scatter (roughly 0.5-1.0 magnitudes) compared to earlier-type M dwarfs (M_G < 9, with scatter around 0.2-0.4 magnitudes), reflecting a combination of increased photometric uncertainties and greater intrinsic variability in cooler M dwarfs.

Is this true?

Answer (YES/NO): NO